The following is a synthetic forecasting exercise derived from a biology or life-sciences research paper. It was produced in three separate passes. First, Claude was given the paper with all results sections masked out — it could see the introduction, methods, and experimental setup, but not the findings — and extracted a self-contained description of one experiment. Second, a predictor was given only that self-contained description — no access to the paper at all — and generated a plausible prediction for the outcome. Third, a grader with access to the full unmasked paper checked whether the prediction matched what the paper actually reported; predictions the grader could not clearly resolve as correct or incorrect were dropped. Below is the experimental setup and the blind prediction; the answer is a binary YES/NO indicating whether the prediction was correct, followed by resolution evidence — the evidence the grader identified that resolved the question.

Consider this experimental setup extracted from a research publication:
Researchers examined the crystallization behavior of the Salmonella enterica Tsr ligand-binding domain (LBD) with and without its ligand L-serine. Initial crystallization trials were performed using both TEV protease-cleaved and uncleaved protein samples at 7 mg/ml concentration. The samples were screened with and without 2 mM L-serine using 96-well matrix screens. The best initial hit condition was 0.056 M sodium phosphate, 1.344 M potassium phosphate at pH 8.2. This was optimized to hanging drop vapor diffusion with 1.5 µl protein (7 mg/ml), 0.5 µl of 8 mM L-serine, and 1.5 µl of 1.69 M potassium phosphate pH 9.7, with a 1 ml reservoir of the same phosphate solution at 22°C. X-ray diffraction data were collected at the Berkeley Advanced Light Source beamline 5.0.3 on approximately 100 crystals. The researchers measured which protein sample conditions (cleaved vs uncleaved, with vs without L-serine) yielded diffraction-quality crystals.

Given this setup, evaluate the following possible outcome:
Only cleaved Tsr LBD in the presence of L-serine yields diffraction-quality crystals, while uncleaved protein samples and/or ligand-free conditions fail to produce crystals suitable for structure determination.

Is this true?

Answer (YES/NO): YES